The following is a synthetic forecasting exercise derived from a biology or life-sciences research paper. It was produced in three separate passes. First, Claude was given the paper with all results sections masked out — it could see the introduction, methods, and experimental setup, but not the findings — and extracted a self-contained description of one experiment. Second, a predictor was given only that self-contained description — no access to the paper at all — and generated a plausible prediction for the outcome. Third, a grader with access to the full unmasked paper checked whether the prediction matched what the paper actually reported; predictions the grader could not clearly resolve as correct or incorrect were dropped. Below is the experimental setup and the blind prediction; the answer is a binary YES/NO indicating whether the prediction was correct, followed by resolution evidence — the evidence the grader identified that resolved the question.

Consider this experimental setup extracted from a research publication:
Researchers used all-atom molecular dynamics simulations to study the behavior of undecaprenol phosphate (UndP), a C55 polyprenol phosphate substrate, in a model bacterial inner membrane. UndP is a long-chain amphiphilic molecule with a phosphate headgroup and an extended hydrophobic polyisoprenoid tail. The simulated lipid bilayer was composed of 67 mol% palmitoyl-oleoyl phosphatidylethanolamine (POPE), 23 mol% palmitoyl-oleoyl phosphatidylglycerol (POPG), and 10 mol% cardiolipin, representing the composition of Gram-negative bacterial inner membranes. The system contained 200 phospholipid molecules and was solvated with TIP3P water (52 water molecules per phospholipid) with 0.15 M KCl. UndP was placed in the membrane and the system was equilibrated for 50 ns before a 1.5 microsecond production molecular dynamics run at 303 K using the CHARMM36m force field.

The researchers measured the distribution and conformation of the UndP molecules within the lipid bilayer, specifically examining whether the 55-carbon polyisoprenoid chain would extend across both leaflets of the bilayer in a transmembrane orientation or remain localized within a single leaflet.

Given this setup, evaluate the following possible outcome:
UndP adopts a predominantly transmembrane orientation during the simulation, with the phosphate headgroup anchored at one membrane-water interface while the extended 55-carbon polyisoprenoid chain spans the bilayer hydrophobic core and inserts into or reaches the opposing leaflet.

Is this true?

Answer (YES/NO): NO